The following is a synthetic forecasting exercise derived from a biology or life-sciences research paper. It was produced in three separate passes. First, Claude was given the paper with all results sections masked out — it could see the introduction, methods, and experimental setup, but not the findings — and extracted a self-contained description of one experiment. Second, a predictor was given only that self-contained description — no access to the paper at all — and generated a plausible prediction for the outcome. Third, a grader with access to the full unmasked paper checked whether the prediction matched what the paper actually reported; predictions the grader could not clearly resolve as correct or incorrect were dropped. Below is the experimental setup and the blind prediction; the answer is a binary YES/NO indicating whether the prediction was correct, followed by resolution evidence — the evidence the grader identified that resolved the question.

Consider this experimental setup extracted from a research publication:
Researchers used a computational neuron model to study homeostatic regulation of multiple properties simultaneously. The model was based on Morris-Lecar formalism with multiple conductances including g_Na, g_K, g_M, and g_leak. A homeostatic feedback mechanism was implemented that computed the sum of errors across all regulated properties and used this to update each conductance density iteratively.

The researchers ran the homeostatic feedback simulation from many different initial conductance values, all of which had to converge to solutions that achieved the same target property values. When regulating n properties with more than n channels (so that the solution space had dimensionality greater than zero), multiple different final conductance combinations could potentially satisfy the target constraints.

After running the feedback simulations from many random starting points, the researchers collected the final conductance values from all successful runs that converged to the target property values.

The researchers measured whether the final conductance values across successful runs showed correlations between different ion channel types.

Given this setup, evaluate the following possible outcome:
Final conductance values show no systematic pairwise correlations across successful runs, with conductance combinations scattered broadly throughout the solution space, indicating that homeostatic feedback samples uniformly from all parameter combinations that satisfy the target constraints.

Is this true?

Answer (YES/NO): NO